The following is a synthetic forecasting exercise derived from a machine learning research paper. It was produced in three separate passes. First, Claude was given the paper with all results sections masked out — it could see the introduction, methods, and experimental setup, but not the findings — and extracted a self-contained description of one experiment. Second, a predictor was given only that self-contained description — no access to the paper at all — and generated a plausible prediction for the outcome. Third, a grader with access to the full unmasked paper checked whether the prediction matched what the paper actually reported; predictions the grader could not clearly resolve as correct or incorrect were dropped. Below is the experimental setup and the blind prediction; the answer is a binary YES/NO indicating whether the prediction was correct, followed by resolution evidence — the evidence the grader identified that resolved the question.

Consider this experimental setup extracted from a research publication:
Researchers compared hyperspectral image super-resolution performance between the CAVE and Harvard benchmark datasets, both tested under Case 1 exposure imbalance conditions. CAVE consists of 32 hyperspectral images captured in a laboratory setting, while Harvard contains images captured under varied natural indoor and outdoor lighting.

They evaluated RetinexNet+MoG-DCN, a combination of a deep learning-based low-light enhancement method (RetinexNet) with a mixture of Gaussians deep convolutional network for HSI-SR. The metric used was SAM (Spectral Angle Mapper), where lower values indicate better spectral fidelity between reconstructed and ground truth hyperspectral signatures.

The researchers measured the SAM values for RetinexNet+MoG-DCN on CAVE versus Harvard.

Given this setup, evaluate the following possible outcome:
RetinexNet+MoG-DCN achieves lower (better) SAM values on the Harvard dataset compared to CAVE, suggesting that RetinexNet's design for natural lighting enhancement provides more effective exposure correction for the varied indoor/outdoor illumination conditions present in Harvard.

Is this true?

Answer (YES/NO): YES